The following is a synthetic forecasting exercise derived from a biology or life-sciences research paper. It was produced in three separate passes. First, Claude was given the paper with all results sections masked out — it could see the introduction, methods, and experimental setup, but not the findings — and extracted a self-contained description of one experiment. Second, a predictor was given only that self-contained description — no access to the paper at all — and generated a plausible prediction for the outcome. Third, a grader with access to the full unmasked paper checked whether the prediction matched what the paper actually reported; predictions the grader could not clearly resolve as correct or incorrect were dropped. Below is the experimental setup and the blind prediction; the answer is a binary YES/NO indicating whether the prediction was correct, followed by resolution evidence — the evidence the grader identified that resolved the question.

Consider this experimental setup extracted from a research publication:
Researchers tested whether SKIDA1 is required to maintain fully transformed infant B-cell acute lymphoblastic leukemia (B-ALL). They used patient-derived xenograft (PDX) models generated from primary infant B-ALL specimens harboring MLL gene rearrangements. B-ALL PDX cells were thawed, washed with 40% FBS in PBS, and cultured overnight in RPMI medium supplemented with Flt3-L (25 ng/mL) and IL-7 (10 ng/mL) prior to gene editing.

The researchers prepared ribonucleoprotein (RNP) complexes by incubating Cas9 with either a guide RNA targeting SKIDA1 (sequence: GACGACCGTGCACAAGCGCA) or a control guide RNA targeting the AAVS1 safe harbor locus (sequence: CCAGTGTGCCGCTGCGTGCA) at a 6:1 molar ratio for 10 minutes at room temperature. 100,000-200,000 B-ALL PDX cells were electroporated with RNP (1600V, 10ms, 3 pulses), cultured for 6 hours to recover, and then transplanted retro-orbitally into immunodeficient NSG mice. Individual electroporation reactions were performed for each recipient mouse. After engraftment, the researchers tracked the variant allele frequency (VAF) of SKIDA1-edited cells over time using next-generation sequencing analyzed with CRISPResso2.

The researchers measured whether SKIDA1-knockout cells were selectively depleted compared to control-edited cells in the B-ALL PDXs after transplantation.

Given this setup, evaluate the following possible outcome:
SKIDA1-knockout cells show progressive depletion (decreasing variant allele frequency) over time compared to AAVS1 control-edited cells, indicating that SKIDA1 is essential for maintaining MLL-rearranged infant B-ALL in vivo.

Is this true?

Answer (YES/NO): NO